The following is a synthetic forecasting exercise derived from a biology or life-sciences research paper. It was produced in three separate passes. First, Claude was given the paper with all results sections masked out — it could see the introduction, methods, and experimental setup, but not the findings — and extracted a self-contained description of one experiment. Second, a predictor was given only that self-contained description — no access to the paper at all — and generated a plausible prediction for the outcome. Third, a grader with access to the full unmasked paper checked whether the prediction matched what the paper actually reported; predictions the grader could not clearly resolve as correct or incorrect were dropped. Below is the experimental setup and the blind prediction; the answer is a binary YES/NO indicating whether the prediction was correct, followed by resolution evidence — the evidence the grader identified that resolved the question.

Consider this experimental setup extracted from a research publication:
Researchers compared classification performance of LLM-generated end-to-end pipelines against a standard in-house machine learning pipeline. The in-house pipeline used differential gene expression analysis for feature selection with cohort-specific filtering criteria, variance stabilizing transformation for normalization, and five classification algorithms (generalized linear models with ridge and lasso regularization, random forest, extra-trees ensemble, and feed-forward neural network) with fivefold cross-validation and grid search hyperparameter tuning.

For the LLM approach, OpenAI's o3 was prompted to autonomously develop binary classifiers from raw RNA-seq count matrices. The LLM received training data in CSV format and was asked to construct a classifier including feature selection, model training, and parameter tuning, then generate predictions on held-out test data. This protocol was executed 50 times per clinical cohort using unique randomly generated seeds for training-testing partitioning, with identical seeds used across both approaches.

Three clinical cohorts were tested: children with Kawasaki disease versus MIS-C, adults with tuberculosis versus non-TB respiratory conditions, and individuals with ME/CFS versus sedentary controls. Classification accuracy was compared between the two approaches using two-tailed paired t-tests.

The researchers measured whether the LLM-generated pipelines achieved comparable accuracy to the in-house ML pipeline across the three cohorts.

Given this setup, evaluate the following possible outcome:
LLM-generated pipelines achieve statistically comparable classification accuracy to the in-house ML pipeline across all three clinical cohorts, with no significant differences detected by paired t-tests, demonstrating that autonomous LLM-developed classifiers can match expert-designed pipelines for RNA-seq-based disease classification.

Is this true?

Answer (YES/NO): NO